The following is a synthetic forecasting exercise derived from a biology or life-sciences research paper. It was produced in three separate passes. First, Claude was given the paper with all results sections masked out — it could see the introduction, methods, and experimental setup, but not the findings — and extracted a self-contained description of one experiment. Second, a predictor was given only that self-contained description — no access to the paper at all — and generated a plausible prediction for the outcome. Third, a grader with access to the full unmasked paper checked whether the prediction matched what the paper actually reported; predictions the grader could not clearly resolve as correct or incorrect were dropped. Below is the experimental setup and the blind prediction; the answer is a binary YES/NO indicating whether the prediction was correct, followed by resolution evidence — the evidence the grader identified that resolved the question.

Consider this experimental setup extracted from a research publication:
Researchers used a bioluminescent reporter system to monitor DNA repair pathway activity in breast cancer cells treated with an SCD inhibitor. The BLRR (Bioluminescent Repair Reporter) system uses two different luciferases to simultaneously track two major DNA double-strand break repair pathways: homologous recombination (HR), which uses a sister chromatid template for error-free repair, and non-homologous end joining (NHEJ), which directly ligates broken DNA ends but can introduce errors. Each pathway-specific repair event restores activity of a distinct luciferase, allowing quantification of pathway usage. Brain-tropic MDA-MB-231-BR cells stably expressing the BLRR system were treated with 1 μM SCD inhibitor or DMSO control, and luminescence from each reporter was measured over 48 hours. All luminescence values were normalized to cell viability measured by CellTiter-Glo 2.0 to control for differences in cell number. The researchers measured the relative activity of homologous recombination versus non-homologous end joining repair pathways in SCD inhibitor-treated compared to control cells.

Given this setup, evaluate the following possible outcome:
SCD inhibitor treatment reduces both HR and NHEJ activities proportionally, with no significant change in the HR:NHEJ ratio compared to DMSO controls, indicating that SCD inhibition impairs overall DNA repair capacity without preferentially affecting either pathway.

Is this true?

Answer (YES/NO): NO